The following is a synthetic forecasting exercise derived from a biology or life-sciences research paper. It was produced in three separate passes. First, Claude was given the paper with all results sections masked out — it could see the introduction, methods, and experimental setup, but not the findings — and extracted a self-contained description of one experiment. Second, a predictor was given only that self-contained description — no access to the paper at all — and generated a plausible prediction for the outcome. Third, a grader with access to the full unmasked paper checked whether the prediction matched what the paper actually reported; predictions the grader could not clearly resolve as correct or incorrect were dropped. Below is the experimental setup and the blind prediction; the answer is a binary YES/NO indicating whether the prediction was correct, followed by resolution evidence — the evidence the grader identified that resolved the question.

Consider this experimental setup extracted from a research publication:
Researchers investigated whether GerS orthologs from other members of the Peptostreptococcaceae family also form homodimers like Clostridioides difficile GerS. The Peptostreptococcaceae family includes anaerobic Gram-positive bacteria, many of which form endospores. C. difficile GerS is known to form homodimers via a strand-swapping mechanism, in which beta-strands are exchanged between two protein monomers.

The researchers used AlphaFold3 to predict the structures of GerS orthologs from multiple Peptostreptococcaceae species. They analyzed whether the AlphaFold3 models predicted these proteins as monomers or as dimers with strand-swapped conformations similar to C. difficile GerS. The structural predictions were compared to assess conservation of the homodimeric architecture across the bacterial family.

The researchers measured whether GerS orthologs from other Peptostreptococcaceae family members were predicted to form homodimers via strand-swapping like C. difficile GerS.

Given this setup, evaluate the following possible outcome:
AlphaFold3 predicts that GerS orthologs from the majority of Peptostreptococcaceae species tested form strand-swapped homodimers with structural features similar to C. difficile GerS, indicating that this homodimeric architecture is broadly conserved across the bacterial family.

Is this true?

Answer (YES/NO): NO